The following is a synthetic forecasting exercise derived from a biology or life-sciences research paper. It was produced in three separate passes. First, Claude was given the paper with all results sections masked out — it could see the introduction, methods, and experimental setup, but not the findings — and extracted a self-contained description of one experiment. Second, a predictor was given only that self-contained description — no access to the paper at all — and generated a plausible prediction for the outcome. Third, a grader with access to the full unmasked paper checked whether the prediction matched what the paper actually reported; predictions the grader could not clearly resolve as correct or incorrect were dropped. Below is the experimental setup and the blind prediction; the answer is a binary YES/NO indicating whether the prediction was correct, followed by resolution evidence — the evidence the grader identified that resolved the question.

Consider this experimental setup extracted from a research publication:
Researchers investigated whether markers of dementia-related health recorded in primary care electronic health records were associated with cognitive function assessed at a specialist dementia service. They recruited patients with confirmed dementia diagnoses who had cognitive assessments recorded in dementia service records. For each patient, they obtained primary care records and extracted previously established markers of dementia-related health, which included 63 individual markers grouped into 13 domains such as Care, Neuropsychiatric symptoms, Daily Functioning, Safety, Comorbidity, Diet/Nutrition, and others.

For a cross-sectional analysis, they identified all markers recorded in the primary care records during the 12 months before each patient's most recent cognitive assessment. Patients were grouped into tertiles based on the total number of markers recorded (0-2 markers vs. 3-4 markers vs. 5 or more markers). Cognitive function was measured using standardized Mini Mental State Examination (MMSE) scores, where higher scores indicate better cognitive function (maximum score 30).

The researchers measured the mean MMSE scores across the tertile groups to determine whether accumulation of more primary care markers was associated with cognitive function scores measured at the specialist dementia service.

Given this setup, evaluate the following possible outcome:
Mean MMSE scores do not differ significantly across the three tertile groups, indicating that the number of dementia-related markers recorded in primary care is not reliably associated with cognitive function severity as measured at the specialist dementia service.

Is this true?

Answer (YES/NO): NO